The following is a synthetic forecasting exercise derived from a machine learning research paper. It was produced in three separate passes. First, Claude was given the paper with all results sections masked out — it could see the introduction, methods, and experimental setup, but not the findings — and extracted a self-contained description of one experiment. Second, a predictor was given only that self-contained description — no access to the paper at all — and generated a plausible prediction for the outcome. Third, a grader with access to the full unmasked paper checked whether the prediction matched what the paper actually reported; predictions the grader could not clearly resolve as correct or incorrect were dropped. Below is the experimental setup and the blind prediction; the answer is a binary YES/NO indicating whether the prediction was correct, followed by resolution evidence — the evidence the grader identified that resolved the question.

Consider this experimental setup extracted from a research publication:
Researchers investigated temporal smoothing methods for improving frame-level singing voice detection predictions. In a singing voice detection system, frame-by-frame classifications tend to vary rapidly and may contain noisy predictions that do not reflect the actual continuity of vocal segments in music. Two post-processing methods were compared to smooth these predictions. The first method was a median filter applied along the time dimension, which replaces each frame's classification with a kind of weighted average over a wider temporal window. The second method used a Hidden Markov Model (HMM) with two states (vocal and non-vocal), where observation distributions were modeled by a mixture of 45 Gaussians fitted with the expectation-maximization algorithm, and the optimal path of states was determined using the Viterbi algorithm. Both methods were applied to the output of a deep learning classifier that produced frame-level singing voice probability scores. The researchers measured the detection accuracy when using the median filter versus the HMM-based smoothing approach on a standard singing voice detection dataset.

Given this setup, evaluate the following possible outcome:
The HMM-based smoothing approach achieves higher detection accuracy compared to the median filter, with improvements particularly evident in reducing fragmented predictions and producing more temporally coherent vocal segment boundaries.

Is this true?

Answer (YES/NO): NO